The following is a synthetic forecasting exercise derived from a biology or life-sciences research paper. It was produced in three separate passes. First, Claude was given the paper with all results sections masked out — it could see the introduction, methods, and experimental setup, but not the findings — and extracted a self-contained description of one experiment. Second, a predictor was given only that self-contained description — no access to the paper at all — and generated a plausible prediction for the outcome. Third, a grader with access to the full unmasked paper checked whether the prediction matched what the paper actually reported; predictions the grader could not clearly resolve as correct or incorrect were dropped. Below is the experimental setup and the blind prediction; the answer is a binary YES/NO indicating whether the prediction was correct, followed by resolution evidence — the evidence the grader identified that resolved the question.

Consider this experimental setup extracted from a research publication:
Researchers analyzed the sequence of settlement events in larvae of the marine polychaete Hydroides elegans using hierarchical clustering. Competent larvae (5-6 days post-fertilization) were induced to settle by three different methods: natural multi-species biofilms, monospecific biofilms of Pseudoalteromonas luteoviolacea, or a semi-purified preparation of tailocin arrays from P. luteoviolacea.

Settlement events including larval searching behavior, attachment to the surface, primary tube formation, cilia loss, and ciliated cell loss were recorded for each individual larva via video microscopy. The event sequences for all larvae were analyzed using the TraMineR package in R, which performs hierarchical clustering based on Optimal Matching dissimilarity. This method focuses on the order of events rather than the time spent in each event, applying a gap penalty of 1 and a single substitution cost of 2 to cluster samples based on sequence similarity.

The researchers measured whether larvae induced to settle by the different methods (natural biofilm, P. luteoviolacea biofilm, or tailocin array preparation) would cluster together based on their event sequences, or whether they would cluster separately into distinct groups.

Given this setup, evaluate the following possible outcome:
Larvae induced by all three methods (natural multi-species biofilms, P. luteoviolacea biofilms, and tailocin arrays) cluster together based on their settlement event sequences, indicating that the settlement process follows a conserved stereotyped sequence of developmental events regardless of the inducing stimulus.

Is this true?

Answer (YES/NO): NO